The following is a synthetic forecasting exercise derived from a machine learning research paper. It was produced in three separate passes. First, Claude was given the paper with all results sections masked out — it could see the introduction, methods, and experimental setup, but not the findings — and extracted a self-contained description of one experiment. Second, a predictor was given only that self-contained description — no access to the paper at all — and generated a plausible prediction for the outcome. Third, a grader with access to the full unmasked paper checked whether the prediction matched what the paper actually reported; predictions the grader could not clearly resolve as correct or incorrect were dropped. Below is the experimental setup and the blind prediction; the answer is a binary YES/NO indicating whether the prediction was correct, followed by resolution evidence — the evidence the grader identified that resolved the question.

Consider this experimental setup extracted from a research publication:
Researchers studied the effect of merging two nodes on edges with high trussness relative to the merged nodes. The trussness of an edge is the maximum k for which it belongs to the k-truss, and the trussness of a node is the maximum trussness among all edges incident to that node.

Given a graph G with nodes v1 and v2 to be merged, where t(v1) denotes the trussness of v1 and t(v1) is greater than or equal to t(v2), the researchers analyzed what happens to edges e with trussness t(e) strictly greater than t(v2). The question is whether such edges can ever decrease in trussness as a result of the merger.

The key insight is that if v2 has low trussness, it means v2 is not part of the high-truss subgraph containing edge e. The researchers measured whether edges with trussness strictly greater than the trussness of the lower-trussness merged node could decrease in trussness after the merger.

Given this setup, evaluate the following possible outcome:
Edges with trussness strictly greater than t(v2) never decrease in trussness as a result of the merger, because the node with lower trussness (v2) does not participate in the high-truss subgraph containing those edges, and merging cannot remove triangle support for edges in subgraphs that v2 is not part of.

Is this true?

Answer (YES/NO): YES